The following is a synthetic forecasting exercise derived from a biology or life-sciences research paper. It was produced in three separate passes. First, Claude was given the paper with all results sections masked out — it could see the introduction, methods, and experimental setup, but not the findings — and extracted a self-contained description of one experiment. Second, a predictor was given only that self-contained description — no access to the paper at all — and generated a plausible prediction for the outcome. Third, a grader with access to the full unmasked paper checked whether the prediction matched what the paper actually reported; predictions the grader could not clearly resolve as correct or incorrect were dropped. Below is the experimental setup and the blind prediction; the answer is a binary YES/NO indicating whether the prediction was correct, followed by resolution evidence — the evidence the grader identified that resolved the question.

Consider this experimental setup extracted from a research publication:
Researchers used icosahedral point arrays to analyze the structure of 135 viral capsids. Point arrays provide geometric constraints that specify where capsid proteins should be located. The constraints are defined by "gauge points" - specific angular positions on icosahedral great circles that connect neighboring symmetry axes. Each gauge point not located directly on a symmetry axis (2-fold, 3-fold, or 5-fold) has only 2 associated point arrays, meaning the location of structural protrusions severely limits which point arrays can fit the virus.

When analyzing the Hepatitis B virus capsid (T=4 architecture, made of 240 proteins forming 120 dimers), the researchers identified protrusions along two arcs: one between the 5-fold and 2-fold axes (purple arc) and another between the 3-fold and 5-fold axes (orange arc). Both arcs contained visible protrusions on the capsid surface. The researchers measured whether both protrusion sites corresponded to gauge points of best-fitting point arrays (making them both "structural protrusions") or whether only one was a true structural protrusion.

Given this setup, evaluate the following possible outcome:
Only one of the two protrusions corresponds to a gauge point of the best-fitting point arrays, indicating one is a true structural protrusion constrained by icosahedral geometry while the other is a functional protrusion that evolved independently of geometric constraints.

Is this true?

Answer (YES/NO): YES